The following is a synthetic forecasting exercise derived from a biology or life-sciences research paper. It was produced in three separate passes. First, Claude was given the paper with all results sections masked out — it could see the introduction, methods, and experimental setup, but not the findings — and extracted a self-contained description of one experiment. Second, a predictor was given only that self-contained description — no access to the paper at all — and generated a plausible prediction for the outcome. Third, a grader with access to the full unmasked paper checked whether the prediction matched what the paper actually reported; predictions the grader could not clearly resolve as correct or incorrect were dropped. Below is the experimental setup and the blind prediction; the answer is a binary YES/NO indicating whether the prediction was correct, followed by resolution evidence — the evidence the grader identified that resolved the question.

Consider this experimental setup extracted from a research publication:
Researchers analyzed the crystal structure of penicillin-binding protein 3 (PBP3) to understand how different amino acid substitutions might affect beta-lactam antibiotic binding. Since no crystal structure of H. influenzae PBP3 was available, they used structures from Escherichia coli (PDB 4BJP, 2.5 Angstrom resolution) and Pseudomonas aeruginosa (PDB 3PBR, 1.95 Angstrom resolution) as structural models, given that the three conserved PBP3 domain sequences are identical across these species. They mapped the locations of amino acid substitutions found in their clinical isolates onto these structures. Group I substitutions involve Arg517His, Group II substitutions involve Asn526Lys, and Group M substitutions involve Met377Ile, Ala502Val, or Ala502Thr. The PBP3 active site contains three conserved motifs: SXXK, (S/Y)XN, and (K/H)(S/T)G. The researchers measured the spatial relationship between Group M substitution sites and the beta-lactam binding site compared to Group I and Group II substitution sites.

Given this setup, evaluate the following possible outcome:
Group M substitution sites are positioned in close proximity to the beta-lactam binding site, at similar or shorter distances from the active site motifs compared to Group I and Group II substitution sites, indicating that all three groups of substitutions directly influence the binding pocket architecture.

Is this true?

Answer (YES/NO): NO